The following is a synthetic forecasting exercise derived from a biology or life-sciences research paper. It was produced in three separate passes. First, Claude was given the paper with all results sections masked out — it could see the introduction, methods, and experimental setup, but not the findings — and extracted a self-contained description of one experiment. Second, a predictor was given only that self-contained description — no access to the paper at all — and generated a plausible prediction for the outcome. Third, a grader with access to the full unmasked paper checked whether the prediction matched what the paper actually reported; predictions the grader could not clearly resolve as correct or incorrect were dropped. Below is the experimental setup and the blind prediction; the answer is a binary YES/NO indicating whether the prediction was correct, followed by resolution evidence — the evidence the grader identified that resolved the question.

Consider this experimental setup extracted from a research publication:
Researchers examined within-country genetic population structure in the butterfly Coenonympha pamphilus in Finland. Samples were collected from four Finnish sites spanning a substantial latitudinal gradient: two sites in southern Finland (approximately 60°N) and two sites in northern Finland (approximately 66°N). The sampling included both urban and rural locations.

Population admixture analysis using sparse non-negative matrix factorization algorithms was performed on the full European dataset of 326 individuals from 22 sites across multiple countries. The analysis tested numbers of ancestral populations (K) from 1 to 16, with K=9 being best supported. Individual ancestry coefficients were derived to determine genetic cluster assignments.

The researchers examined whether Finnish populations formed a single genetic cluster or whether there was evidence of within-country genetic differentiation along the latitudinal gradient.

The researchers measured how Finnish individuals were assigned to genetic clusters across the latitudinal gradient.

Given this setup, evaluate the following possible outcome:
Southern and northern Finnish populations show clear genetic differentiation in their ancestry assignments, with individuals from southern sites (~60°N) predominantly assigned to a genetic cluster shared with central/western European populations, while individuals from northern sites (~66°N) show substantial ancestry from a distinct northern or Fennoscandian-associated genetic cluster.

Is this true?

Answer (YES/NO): NO